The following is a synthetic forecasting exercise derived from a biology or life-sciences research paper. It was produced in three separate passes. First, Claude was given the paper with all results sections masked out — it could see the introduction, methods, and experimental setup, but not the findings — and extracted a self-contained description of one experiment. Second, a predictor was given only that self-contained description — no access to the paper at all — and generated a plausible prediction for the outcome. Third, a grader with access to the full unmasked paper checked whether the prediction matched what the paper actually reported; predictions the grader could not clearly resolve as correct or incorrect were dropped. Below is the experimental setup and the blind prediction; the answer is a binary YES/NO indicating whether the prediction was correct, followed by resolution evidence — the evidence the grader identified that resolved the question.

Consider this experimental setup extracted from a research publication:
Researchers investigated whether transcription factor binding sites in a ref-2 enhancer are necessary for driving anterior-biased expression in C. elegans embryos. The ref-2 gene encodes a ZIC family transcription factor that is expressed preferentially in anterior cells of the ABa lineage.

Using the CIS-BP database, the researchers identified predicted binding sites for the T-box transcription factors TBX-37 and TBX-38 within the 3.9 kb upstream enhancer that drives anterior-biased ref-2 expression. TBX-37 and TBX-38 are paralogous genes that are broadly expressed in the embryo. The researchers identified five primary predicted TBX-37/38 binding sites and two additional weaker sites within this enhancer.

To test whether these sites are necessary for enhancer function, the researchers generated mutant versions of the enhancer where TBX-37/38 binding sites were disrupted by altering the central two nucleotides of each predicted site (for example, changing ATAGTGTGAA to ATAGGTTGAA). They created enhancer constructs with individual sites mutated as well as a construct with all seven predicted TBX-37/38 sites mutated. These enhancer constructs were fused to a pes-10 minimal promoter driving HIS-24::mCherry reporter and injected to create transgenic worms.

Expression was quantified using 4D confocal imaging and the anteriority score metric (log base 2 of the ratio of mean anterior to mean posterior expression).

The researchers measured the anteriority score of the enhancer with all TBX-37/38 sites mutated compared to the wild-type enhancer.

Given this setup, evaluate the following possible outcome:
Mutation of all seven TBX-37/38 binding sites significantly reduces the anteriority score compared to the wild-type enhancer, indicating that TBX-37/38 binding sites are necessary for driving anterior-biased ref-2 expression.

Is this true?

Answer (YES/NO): YES